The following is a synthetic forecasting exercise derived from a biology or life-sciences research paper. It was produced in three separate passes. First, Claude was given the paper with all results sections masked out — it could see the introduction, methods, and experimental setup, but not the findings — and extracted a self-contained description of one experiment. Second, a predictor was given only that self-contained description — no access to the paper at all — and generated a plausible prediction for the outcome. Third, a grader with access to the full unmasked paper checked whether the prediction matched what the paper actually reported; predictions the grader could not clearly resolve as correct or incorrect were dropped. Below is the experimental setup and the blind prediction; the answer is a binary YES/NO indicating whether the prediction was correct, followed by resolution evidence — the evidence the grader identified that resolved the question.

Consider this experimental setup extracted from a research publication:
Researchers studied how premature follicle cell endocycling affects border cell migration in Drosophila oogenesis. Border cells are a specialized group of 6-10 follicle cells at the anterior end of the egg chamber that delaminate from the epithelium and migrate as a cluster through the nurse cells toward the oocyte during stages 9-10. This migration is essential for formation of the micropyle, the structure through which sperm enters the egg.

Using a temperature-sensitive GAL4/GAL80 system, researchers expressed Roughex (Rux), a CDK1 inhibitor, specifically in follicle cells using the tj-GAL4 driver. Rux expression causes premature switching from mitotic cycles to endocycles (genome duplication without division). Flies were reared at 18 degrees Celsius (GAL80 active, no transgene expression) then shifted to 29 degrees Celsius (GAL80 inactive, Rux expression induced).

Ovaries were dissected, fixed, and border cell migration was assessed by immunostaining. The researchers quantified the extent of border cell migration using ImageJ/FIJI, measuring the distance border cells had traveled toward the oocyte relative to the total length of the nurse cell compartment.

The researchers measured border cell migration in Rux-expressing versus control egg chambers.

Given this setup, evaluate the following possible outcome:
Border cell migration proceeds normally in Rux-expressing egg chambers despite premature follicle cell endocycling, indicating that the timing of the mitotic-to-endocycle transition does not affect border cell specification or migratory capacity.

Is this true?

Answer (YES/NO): NO